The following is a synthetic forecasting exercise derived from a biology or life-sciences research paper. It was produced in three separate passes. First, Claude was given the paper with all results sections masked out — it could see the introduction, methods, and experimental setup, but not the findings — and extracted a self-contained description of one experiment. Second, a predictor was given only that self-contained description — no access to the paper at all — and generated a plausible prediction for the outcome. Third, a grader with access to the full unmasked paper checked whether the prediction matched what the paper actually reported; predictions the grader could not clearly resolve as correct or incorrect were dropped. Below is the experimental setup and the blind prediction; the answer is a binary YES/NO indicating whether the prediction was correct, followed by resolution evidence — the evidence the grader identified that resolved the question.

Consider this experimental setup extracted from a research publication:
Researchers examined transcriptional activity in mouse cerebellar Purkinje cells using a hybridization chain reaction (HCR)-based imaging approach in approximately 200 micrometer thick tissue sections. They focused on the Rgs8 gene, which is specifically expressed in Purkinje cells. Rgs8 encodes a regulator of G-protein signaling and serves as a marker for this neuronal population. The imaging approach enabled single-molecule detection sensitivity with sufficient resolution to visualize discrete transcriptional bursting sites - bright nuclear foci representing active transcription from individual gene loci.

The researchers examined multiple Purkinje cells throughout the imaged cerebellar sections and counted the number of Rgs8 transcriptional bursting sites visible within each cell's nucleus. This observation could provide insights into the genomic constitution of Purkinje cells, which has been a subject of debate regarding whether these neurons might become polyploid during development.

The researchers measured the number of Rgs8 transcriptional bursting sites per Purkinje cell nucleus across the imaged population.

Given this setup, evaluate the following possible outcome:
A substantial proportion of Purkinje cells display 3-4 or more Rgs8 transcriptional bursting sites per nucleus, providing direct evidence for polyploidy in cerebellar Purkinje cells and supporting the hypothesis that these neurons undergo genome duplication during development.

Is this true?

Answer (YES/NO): NO